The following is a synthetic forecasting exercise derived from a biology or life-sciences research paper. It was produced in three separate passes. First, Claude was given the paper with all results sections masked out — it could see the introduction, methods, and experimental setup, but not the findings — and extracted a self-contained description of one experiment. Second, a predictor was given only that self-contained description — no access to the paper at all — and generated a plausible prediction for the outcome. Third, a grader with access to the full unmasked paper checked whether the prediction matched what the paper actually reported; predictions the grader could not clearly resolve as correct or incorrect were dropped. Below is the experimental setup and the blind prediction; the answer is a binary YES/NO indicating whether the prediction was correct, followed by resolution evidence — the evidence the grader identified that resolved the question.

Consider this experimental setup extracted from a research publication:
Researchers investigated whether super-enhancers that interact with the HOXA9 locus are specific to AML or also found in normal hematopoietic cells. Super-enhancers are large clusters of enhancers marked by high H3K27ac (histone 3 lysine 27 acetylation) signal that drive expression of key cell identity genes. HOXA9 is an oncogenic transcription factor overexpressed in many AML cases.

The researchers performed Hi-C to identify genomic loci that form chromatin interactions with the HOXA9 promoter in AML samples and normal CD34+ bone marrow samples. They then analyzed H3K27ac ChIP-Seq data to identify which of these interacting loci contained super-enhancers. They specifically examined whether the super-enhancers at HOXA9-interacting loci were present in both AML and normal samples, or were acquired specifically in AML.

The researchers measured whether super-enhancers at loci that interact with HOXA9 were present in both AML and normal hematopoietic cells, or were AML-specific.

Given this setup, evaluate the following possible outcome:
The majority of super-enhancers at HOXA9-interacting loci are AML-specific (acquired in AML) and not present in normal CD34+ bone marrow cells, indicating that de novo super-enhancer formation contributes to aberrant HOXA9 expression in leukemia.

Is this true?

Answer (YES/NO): NO